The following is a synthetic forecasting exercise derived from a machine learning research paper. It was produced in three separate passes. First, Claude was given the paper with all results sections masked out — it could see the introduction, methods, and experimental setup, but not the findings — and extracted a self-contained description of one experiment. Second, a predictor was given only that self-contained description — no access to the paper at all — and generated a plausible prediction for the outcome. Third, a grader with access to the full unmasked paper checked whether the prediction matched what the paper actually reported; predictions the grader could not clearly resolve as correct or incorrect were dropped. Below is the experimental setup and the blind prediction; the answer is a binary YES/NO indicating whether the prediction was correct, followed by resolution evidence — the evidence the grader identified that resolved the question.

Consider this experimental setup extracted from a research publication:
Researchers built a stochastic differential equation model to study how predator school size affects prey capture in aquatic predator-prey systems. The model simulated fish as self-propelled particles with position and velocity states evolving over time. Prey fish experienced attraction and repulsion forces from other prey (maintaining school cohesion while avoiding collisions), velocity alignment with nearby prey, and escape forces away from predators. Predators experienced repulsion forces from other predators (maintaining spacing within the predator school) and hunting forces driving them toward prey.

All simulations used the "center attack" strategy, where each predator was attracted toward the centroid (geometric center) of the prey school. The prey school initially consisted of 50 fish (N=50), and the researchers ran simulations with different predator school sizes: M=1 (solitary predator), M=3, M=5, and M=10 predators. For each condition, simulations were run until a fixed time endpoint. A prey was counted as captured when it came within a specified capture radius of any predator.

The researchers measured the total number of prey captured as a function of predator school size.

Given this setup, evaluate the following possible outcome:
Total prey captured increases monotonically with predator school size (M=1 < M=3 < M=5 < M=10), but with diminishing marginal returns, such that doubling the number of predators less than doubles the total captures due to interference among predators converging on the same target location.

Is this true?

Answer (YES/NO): YES